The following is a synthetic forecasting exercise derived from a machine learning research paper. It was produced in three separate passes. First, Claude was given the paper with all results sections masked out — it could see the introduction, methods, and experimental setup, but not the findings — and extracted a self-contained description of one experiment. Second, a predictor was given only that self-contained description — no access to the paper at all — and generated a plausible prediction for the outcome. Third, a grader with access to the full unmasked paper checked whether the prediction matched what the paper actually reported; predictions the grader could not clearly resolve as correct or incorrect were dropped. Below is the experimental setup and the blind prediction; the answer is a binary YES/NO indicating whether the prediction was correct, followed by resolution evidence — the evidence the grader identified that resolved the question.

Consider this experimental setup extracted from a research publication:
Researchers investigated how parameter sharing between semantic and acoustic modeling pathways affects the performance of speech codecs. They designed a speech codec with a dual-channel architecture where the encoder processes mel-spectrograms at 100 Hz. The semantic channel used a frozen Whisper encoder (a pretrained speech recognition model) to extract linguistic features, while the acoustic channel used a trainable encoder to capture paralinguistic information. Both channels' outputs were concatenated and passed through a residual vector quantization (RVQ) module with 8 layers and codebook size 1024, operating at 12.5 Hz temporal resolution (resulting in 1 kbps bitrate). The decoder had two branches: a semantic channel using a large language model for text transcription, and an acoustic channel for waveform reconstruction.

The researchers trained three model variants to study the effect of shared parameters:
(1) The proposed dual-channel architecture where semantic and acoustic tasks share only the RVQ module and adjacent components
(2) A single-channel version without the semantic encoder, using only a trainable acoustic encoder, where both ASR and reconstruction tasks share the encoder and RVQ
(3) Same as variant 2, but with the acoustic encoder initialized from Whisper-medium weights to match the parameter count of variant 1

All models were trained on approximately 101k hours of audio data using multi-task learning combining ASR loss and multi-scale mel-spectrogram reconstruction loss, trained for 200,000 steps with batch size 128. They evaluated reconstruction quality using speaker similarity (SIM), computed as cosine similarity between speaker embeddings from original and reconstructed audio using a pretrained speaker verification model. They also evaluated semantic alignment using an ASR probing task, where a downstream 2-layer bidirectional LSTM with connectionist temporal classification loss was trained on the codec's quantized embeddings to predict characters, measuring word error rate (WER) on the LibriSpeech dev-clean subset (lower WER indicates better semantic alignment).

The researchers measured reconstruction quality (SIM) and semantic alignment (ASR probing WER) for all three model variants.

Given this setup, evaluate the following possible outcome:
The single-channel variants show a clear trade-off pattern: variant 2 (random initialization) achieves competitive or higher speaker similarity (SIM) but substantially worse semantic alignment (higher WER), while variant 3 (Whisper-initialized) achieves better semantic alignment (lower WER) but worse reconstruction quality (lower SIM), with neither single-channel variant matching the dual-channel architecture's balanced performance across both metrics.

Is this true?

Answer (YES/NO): NO